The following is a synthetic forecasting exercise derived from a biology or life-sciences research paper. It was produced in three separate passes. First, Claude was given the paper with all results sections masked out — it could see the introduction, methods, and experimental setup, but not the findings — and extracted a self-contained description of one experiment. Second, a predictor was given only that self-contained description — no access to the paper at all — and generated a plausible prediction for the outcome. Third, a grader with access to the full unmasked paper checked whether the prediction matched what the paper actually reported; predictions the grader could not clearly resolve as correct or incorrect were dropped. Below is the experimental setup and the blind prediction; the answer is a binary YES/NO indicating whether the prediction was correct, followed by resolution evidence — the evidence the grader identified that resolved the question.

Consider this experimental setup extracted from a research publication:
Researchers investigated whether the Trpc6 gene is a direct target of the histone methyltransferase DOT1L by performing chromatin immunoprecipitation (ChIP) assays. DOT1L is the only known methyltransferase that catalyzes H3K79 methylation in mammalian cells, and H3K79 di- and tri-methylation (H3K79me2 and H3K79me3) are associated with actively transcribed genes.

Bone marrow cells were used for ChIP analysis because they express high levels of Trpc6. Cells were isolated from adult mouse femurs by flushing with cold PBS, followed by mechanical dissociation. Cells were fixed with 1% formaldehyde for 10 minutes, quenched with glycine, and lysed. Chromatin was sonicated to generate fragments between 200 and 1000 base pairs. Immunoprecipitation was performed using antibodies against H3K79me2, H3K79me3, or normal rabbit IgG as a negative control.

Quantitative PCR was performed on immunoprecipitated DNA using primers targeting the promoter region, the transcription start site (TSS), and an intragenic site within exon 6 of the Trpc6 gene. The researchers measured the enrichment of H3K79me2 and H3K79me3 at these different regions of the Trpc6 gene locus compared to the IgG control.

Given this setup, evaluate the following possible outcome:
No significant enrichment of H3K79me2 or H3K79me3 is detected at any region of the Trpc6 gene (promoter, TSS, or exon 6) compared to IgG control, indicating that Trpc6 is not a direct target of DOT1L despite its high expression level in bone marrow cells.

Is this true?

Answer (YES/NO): NO